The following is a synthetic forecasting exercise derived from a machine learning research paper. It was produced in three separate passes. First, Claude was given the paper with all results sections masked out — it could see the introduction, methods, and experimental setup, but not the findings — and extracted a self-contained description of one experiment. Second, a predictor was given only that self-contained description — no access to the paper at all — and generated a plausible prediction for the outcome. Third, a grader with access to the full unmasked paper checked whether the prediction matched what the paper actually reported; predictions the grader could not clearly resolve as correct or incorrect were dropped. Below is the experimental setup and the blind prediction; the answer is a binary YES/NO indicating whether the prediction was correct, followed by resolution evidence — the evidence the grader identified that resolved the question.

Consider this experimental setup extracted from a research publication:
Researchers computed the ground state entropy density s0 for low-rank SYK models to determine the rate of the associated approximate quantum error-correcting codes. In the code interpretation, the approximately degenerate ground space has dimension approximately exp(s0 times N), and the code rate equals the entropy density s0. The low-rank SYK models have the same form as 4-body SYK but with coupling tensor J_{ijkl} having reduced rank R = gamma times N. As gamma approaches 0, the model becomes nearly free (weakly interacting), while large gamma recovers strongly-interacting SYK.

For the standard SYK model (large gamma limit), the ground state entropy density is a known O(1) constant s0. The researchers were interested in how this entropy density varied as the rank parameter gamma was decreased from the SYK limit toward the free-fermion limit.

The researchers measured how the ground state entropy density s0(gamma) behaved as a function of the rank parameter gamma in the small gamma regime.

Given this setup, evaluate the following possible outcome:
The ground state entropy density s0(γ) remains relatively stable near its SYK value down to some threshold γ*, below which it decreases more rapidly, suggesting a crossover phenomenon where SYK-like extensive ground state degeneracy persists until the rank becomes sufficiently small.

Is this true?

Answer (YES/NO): NO